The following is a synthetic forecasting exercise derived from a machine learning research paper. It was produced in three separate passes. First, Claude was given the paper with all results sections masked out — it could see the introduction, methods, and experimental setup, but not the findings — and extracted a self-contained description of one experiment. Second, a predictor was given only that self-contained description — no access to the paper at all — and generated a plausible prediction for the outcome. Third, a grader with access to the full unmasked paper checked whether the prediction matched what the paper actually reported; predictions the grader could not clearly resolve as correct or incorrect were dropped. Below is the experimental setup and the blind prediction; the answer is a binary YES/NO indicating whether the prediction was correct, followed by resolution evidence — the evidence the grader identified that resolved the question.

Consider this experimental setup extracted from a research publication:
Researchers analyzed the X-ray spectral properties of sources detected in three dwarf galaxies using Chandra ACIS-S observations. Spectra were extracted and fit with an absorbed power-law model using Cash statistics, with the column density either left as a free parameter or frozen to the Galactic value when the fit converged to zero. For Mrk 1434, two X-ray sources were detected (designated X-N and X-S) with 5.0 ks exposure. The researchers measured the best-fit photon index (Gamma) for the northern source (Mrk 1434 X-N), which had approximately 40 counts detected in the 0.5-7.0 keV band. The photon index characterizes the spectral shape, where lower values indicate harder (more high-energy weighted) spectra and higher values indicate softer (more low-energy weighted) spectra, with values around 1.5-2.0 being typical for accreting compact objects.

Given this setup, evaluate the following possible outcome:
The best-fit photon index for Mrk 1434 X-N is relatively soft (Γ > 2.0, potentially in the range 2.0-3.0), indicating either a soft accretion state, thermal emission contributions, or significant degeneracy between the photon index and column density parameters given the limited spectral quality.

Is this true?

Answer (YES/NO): NO